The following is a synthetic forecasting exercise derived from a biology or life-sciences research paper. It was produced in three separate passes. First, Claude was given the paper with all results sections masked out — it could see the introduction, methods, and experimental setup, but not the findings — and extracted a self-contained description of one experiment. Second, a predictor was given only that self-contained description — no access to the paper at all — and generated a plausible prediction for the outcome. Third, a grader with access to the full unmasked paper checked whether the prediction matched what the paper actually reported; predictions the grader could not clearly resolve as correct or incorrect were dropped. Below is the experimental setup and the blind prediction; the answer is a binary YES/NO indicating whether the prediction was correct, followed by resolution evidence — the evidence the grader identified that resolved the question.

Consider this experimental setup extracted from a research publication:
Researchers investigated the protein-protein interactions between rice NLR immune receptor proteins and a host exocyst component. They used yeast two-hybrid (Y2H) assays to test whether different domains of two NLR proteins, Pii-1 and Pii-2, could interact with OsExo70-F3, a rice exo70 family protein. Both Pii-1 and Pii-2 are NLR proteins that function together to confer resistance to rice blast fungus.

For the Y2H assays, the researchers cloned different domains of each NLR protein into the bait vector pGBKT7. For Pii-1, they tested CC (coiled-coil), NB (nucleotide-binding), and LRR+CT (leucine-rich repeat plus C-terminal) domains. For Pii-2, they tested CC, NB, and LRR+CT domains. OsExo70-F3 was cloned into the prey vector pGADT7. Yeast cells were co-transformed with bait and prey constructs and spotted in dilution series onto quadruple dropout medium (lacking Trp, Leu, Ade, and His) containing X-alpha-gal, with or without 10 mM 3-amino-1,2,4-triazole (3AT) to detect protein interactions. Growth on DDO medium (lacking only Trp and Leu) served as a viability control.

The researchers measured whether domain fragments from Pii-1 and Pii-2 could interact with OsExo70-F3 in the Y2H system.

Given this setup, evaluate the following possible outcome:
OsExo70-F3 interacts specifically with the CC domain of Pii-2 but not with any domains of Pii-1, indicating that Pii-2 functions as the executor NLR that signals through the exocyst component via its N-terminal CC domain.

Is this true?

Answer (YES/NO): NO